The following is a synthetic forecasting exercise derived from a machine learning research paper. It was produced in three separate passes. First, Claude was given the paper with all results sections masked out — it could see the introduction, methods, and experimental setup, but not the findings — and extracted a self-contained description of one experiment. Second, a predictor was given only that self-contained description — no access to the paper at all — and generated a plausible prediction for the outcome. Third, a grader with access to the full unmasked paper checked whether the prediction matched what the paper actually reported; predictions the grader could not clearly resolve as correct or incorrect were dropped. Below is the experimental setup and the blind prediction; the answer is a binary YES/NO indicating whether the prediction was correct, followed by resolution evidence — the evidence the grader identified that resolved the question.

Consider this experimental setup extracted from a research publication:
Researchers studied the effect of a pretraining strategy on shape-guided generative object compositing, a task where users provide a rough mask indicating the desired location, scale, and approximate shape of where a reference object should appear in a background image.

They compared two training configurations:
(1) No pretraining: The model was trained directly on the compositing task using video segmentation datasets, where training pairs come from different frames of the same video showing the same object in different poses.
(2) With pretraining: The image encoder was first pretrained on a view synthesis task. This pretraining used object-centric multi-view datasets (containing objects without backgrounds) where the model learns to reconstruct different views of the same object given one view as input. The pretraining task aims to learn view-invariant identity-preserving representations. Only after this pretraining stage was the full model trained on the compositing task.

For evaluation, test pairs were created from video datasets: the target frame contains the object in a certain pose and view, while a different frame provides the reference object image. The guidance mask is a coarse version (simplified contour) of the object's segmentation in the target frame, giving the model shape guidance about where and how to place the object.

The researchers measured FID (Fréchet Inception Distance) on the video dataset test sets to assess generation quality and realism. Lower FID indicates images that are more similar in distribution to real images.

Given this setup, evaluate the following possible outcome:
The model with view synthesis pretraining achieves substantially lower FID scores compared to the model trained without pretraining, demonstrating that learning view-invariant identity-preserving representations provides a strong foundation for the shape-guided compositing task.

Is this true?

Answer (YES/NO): YES